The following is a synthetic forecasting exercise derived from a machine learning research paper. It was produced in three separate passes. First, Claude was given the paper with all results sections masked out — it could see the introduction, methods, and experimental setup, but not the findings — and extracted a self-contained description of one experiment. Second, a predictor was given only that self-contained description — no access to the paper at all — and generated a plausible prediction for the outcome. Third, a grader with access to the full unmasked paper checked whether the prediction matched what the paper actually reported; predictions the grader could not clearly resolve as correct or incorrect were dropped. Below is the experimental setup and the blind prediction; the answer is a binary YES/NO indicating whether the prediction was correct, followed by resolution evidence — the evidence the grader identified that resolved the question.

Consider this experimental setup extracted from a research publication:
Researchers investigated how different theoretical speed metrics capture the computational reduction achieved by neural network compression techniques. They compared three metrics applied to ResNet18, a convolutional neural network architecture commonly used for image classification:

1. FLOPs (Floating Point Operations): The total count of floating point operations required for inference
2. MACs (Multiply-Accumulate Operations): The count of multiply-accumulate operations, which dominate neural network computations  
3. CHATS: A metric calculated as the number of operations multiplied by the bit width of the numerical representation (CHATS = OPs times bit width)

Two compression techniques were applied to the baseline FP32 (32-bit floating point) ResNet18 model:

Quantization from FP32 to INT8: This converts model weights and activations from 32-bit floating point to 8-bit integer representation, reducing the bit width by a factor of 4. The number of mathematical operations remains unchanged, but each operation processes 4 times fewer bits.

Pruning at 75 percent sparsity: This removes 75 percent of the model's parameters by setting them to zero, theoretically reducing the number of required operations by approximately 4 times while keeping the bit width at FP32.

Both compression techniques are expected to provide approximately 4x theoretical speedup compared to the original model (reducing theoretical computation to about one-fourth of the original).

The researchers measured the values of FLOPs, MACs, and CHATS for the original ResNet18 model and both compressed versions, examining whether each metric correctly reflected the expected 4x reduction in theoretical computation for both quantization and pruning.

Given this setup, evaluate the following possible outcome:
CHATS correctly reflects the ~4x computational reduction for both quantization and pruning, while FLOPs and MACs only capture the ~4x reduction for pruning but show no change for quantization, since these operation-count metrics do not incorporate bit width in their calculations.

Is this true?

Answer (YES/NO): NO